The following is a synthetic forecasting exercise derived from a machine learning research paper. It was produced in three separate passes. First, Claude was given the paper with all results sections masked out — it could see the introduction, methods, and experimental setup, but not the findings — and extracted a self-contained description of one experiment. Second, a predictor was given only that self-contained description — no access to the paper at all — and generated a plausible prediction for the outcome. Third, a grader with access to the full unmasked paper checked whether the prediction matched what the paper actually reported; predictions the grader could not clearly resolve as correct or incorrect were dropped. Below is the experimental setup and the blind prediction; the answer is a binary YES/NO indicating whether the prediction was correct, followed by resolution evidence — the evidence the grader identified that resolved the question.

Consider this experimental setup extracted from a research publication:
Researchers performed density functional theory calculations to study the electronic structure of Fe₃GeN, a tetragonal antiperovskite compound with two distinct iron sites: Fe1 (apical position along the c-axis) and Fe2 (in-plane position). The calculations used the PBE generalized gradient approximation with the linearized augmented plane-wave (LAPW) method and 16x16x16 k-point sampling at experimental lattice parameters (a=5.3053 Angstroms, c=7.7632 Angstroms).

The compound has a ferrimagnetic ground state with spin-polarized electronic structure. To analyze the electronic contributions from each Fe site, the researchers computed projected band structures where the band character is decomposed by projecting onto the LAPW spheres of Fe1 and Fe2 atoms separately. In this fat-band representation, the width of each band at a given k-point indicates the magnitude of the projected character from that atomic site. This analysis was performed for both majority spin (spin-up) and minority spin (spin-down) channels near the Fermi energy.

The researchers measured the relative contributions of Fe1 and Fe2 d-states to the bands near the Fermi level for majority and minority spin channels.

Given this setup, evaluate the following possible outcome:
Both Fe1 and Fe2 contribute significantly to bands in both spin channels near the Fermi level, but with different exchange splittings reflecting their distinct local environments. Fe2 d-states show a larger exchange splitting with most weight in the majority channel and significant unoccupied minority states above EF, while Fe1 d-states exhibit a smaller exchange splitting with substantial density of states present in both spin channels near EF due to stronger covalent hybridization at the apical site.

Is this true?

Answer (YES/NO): NO